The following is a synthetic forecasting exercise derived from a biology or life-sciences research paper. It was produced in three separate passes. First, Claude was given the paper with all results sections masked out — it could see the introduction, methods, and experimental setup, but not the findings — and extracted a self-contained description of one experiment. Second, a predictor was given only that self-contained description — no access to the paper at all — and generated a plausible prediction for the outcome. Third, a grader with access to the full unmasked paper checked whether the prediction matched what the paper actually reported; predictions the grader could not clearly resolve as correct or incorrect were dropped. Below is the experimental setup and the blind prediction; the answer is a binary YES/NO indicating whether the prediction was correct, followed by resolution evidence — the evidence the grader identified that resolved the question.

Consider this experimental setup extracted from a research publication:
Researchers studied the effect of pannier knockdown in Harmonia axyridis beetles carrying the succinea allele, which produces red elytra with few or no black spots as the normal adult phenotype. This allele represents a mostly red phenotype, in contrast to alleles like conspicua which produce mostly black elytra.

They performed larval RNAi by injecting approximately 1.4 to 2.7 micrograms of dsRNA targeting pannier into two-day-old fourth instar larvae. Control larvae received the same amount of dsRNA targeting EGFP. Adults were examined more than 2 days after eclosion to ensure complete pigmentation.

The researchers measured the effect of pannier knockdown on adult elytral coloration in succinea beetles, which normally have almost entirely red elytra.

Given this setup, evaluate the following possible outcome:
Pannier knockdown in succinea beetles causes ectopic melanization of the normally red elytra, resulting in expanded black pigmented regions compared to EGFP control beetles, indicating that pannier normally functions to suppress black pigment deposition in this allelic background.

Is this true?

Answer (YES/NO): NO